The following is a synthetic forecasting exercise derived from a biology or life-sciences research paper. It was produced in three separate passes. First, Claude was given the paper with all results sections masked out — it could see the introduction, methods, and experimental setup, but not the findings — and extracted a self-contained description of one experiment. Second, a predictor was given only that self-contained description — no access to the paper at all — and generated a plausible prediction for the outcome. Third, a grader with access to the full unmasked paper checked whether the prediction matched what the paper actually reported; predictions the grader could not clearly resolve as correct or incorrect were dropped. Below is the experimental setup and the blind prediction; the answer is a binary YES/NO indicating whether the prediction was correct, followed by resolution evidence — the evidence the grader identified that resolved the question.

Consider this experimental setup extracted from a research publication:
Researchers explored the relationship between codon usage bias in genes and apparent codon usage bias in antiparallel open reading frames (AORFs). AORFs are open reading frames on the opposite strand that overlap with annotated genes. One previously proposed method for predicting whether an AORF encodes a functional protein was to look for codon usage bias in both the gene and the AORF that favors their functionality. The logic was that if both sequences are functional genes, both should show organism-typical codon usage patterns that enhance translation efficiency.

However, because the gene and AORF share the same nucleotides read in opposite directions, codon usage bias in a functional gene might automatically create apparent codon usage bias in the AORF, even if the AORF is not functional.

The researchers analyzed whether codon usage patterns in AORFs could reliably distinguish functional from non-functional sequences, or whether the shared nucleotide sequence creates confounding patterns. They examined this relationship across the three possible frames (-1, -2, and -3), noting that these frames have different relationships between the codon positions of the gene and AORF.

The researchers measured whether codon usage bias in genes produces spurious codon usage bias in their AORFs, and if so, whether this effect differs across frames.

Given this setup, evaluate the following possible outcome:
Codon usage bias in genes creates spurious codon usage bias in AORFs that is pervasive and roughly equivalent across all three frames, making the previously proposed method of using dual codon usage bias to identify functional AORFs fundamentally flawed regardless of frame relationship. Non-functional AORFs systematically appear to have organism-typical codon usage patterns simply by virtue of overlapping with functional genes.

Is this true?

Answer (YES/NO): NO